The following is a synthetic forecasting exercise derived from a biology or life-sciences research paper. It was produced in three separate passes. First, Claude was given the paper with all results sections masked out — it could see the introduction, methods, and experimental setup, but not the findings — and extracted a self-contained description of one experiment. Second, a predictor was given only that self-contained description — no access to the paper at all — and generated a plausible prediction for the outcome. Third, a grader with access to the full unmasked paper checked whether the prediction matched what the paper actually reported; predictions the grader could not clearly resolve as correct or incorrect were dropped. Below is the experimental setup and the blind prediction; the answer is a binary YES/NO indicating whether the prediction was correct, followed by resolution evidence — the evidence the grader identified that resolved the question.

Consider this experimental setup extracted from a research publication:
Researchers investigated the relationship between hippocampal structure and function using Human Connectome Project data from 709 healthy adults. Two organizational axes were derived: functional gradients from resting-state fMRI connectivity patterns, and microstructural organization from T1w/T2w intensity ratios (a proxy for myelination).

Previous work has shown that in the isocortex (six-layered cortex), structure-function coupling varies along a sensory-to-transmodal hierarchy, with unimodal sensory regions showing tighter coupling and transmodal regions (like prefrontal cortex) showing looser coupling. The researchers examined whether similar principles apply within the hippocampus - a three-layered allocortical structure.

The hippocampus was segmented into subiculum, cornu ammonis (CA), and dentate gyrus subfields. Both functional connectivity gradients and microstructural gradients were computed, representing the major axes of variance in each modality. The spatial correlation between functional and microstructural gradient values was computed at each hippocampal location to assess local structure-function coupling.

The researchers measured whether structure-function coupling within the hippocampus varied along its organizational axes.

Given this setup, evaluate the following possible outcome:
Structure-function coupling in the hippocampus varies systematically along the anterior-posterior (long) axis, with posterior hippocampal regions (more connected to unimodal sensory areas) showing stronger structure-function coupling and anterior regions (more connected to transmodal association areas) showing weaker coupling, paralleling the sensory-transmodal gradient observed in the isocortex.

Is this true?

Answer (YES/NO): NO